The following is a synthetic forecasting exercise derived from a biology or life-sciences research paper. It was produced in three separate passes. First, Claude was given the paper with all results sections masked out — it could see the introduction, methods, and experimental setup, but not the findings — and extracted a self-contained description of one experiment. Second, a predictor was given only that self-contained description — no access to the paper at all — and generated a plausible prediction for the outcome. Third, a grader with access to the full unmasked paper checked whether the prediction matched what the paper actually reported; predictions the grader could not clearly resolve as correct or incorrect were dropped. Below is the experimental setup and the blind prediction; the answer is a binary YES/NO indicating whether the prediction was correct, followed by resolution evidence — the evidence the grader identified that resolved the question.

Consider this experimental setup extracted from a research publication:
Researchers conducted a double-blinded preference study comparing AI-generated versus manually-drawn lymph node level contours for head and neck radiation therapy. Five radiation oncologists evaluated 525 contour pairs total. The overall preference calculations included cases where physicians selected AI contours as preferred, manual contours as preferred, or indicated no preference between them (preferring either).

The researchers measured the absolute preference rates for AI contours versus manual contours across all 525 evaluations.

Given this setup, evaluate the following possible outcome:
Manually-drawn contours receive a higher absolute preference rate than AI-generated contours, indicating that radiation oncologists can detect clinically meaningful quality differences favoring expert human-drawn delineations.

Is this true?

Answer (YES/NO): NO